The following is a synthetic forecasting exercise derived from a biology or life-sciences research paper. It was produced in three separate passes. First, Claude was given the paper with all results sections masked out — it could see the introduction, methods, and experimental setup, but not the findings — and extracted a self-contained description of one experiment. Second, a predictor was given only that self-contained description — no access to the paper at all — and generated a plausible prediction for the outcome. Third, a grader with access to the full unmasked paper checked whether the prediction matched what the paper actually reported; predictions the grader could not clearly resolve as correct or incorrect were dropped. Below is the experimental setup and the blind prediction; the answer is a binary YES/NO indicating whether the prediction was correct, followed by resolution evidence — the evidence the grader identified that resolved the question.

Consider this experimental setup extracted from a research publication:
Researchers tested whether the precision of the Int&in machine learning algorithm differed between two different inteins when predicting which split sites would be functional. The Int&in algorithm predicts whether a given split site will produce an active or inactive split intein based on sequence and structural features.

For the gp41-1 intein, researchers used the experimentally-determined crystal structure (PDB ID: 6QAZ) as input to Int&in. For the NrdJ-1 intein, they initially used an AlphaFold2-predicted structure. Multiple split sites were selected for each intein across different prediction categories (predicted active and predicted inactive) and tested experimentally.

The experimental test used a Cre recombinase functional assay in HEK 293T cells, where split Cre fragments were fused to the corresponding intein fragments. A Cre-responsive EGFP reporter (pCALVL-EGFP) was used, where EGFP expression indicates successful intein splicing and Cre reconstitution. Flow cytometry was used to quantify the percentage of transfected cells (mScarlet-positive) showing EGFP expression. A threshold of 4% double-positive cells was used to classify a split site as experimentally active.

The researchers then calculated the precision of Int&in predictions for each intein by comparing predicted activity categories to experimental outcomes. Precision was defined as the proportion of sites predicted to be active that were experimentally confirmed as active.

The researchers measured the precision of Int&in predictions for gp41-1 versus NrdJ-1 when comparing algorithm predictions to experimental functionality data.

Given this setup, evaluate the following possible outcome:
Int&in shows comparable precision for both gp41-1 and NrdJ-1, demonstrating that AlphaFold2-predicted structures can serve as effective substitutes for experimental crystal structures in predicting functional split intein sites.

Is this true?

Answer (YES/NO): NO